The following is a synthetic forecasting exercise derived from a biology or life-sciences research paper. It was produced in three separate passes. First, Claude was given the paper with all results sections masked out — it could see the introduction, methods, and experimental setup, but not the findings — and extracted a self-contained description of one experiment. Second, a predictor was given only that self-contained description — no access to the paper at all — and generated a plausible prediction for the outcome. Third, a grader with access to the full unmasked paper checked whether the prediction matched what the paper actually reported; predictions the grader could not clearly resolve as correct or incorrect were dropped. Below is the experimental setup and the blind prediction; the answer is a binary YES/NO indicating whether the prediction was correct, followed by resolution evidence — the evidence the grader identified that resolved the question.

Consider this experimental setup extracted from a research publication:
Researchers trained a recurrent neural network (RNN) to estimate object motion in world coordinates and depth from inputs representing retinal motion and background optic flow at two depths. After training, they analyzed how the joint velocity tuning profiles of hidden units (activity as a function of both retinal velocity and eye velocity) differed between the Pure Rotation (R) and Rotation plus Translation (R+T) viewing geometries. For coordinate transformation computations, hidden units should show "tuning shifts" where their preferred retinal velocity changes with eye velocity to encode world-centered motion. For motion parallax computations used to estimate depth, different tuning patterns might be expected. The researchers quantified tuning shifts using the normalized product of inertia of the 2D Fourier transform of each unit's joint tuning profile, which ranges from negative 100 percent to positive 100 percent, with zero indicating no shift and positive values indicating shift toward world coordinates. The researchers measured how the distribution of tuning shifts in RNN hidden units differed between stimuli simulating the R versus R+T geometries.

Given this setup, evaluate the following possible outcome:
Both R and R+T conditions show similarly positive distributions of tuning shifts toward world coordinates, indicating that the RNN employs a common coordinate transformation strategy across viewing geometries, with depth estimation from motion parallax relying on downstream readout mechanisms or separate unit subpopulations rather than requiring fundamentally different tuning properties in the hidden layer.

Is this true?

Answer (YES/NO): NO